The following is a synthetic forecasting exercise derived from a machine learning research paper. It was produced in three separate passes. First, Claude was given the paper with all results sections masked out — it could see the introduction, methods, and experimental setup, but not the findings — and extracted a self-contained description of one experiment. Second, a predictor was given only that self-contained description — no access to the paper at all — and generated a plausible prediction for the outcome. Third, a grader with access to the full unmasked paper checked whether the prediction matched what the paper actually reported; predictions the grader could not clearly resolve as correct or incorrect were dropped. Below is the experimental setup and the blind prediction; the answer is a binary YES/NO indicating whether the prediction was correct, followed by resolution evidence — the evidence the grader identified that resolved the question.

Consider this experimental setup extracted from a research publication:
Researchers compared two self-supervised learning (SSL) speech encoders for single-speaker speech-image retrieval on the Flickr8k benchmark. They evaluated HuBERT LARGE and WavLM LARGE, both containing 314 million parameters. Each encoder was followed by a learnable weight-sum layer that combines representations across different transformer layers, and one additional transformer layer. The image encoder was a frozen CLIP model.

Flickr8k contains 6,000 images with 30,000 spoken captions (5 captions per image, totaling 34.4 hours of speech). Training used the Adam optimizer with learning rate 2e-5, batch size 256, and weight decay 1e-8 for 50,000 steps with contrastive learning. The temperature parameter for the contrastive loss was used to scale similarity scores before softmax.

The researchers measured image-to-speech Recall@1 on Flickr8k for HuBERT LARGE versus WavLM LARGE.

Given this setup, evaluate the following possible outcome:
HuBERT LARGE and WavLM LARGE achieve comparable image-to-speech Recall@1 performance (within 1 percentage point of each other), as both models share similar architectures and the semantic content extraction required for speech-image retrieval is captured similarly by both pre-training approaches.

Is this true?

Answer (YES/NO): NO